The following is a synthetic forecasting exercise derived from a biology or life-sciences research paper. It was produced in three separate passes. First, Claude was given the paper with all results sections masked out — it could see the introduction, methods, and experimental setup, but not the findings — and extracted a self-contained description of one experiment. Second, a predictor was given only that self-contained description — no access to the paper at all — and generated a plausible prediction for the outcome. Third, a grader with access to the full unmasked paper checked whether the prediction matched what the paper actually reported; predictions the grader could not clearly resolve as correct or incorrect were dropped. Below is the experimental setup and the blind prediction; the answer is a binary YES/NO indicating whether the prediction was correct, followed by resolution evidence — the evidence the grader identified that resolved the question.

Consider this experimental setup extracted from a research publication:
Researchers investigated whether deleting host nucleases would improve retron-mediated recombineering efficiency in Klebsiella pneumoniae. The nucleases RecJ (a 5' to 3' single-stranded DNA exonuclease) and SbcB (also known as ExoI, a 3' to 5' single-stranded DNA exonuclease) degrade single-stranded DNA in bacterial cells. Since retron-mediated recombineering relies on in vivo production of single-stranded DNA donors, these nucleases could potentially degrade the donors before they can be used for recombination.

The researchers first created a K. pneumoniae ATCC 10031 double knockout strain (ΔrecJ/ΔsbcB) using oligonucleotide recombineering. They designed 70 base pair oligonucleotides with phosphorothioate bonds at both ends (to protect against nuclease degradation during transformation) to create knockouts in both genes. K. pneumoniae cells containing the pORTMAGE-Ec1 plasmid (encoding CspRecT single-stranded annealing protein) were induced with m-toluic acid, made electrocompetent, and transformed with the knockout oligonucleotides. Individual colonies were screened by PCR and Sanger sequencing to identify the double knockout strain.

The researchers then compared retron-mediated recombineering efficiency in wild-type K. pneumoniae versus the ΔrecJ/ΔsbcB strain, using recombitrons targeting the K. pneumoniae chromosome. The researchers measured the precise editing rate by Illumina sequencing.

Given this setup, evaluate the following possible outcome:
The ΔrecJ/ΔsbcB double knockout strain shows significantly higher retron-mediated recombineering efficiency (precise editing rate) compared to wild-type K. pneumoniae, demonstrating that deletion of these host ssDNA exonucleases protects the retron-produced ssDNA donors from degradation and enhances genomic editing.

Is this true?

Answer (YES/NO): YES